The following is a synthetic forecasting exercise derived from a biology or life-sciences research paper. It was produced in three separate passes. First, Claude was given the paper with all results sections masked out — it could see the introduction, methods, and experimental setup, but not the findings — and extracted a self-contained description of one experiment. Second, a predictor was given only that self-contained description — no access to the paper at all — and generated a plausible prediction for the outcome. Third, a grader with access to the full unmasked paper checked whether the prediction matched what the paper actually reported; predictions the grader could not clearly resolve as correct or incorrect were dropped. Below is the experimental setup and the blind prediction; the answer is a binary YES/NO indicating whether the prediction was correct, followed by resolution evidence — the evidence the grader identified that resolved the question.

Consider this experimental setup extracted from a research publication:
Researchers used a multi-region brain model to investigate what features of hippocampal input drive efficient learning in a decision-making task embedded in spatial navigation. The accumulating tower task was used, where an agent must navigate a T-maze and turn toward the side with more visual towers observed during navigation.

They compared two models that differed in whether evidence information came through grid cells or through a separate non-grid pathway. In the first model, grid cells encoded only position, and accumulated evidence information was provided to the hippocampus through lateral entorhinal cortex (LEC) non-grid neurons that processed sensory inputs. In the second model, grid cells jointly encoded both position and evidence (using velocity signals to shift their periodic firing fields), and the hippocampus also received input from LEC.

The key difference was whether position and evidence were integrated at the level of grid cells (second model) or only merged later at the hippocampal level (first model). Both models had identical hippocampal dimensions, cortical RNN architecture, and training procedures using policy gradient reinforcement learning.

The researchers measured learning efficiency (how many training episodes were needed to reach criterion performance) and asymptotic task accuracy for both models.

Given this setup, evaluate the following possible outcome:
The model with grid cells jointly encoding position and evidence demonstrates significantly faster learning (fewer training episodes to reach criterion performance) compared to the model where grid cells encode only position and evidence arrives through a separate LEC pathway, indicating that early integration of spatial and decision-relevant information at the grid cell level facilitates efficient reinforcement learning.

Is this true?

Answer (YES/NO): YES